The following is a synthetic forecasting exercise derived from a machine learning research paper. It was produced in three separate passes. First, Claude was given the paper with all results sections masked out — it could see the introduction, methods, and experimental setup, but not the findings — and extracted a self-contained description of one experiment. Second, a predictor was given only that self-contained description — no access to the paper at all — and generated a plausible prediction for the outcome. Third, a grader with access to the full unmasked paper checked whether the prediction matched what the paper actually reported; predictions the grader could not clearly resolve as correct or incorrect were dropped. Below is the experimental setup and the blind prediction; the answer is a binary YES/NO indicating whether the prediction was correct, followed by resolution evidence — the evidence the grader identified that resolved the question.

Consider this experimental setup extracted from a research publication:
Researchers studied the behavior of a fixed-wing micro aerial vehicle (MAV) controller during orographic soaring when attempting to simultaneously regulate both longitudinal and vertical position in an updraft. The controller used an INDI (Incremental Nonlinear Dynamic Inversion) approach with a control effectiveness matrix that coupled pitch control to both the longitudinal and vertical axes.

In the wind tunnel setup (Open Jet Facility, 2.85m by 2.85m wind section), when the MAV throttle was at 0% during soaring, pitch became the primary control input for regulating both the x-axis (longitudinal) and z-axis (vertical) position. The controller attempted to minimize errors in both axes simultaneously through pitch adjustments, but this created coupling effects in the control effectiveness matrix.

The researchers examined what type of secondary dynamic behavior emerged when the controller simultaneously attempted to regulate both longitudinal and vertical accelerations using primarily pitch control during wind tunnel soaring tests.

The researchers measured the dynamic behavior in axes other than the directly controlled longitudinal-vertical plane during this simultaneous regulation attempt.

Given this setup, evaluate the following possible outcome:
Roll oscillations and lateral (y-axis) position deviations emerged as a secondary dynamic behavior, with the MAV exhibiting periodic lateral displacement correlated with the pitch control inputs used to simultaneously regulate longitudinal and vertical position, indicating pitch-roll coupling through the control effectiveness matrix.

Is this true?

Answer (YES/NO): YES